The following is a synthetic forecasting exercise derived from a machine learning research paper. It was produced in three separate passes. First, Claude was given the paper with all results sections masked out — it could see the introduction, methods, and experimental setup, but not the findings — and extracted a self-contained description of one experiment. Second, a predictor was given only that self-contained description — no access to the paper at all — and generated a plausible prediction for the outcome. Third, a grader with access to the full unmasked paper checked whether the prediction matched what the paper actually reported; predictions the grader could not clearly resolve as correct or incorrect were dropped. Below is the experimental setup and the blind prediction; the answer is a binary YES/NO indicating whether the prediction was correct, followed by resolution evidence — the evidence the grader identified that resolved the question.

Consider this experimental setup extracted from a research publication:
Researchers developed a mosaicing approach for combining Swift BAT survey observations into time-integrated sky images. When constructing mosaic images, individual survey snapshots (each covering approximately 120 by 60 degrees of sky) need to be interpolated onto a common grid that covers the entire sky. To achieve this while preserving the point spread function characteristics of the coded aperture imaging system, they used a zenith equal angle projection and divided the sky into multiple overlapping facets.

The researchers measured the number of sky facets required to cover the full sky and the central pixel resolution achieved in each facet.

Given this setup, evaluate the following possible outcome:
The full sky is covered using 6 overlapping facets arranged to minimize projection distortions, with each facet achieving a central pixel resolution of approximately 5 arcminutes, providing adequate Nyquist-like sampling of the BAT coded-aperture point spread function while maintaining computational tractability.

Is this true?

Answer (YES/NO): NO